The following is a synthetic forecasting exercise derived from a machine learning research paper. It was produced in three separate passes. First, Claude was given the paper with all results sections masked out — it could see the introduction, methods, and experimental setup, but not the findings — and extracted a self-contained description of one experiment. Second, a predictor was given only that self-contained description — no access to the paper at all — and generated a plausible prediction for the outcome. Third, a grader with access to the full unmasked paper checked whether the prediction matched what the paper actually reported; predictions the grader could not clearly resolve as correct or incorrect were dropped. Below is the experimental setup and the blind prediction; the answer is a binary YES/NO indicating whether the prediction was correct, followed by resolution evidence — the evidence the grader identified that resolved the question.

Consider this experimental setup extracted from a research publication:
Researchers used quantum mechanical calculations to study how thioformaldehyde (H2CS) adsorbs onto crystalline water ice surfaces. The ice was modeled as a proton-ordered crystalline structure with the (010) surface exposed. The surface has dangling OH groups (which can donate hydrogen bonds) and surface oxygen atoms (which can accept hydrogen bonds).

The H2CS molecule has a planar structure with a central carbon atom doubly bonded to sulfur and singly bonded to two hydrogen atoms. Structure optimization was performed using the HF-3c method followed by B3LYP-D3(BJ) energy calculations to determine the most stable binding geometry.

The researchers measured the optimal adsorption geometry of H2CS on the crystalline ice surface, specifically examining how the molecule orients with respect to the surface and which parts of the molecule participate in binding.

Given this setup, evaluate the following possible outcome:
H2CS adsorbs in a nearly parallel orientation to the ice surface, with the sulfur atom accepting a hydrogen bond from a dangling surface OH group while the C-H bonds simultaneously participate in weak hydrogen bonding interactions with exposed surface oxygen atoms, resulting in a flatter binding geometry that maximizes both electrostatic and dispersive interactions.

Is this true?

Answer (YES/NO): YES